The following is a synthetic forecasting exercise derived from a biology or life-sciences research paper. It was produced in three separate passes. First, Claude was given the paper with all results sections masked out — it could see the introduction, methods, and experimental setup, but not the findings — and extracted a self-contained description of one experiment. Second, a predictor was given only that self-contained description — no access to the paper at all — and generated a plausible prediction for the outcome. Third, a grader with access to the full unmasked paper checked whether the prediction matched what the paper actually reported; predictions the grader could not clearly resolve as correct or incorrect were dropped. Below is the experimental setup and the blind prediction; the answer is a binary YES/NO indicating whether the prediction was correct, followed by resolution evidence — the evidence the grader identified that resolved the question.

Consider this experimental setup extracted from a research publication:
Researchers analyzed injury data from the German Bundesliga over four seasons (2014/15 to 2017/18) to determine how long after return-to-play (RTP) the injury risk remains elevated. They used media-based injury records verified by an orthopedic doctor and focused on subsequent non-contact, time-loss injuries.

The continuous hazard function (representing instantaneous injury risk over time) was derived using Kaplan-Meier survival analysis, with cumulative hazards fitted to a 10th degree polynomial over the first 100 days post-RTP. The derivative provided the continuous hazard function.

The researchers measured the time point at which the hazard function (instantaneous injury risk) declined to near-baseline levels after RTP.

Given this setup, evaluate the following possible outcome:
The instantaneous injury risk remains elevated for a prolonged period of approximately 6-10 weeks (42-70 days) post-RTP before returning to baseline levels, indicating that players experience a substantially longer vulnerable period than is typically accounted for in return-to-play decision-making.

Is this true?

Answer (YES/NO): NO